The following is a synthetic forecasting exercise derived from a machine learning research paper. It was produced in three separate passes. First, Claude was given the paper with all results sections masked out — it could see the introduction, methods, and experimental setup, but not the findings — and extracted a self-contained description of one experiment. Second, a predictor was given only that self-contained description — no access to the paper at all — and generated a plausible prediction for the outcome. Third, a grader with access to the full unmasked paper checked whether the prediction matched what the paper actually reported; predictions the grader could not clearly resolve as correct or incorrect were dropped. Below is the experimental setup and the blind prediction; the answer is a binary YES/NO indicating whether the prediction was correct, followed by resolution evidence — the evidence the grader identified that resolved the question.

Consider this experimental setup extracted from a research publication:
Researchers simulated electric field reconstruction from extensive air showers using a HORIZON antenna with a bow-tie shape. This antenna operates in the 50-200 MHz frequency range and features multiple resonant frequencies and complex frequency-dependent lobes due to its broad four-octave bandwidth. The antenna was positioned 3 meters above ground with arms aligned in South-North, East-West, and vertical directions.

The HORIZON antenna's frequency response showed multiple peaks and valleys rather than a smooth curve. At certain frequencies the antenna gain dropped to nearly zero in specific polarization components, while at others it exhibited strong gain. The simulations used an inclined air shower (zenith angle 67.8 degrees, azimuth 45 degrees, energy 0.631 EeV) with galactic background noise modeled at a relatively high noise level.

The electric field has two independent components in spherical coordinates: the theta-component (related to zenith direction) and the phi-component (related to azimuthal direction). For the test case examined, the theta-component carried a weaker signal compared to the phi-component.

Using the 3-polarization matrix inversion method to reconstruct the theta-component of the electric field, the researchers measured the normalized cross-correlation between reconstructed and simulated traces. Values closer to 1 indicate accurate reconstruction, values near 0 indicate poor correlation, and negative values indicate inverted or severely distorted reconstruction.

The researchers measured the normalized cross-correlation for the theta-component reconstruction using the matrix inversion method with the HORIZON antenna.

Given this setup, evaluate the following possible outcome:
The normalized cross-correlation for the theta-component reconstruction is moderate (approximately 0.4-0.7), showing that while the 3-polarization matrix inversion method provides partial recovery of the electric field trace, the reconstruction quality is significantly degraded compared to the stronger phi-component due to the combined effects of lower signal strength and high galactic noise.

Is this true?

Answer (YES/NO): NO